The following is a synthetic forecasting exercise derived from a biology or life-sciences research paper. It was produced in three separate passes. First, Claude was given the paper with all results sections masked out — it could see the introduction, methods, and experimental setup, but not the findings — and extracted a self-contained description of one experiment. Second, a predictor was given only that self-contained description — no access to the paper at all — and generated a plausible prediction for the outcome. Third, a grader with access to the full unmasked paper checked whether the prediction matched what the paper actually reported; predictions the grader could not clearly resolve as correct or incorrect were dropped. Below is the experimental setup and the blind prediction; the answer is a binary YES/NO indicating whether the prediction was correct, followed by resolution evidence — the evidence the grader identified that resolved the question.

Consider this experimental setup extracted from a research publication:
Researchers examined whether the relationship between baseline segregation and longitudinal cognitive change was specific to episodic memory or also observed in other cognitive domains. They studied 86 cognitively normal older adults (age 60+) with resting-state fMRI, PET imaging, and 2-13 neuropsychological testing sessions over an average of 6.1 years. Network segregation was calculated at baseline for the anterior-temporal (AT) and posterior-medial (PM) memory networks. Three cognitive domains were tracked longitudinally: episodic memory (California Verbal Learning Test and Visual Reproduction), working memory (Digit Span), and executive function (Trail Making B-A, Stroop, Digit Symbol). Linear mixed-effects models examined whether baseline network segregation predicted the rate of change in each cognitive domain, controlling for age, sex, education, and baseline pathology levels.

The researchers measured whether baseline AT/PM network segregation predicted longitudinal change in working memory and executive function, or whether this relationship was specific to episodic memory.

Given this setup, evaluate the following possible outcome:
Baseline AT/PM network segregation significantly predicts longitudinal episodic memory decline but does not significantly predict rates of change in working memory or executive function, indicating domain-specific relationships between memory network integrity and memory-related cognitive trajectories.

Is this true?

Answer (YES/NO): YES